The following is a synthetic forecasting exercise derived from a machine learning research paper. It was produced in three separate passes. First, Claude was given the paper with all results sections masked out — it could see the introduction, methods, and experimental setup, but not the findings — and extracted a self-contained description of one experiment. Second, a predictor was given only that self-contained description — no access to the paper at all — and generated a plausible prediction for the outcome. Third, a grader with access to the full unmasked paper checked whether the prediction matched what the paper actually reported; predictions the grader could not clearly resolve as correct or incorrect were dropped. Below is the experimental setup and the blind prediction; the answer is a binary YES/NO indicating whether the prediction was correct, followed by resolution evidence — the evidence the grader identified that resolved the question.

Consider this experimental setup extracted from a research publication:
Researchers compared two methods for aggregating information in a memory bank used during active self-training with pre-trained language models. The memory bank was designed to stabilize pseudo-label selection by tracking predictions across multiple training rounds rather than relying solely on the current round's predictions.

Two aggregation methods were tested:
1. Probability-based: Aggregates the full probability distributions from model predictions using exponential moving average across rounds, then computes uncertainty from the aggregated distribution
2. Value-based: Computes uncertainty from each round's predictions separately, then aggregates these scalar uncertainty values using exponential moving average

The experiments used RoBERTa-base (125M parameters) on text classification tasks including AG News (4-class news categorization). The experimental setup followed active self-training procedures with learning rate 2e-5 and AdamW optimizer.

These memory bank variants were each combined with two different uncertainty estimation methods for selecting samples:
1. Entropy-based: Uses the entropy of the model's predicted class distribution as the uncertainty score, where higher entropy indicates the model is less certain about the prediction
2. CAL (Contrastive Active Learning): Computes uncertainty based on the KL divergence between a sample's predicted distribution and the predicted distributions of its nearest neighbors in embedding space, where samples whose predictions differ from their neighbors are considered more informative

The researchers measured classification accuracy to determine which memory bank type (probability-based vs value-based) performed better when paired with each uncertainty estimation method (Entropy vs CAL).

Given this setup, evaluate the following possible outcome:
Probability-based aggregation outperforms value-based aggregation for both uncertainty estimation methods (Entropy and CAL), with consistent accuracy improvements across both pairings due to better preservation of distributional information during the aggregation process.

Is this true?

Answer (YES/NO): NO